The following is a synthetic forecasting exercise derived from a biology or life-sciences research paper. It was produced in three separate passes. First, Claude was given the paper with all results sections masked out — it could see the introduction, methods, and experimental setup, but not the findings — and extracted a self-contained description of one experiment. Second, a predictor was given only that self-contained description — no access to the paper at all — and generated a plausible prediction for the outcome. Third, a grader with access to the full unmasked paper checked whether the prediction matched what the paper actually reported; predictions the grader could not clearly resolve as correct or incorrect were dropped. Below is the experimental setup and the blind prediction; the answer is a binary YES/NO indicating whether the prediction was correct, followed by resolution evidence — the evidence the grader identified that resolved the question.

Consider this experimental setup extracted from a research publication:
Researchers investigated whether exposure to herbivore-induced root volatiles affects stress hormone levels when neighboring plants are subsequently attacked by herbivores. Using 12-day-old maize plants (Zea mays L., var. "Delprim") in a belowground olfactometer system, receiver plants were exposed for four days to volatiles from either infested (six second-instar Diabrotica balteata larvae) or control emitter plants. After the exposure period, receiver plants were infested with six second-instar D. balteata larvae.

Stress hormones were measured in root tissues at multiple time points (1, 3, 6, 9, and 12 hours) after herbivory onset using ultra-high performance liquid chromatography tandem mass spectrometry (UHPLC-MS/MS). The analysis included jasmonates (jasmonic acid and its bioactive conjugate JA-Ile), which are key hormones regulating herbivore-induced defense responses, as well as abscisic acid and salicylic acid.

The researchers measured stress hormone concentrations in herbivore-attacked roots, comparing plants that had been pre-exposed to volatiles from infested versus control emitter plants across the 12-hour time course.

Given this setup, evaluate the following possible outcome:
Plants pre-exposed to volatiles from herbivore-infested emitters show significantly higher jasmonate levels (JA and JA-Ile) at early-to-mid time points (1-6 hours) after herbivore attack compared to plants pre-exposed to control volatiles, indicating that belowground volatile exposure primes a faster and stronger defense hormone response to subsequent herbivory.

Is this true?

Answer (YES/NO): NO